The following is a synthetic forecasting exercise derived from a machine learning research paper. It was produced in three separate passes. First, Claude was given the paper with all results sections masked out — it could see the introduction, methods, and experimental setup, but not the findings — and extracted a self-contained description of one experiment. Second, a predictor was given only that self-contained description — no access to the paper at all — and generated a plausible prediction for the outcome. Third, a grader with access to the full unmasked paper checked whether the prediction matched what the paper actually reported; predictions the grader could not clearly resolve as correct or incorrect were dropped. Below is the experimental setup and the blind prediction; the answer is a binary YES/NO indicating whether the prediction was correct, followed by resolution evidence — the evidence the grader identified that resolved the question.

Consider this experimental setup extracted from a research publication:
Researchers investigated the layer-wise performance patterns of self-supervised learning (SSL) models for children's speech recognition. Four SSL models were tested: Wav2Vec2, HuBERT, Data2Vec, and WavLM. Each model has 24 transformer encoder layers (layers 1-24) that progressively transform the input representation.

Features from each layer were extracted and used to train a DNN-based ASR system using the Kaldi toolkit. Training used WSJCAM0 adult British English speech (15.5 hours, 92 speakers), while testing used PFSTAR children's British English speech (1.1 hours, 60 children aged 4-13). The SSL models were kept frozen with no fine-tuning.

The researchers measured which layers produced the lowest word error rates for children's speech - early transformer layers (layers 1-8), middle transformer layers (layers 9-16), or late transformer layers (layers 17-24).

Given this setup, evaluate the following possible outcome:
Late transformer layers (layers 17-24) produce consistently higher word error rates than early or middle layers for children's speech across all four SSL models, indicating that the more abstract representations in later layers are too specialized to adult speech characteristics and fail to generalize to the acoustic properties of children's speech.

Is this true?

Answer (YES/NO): NO